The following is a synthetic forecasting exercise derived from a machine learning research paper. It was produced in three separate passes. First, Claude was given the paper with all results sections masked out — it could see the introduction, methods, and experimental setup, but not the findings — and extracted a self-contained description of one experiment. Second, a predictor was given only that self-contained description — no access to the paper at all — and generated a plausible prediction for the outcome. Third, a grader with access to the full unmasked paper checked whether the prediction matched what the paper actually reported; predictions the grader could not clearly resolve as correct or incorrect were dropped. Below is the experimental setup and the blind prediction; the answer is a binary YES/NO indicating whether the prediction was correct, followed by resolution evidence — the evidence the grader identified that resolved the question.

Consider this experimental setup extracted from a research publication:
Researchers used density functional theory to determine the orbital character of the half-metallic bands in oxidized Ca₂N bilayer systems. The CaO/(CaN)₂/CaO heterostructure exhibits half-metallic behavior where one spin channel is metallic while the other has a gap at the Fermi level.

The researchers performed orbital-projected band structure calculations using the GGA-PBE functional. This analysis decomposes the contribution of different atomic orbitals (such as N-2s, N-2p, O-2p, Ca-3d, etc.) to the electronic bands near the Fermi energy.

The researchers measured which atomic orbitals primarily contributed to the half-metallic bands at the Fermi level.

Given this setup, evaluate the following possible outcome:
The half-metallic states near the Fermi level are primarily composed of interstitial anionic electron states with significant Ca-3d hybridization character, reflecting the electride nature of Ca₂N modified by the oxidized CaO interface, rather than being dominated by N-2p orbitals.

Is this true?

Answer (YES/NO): NO